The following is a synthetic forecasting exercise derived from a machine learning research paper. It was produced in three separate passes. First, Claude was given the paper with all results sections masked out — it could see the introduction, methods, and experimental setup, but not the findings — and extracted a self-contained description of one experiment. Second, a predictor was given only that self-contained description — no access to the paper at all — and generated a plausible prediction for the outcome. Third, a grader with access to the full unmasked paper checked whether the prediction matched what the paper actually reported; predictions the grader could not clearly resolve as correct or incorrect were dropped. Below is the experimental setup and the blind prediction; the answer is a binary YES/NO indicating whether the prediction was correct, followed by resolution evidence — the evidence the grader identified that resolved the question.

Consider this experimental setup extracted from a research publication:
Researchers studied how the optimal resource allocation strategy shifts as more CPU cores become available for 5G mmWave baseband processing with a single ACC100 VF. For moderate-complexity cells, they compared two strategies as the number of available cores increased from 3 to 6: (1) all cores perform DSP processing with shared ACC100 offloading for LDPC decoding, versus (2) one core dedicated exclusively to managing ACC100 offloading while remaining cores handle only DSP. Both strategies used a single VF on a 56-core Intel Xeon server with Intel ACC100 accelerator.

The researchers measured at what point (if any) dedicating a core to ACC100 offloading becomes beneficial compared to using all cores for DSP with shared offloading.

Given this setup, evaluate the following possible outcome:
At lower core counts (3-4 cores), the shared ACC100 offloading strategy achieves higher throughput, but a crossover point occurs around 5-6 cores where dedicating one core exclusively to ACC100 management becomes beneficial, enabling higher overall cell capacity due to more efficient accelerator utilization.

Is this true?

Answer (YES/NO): NO